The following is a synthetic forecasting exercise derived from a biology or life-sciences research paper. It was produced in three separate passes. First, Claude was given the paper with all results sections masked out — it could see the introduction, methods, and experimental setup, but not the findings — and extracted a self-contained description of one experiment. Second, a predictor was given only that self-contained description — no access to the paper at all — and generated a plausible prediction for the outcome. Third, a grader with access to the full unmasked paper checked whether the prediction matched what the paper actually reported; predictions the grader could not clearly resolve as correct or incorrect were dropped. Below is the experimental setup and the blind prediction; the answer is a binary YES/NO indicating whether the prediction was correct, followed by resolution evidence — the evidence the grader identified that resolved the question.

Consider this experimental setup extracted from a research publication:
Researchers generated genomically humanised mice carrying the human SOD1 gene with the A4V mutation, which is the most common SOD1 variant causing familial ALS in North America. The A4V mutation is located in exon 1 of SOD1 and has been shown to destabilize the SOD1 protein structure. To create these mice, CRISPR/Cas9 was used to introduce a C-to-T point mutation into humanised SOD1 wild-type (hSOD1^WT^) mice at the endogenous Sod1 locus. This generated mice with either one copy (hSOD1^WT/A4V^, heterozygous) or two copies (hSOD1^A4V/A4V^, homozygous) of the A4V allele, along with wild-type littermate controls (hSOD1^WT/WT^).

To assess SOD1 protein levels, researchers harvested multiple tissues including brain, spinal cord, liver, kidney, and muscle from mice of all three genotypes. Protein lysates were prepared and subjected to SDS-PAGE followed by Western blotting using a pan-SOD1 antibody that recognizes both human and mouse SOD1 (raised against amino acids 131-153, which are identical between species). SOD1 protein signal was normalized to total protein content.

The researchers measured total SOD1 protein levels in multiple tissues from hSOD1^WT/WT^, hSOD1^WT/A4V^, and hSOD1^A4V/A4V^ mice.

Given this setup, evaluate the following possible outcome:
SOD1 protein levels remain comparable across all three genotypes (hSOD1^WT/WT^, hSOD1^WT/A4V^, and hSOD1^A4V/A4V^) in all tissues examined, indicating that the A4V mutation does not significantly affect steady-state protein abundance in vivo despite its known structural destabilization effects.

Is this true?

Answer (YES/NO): NO